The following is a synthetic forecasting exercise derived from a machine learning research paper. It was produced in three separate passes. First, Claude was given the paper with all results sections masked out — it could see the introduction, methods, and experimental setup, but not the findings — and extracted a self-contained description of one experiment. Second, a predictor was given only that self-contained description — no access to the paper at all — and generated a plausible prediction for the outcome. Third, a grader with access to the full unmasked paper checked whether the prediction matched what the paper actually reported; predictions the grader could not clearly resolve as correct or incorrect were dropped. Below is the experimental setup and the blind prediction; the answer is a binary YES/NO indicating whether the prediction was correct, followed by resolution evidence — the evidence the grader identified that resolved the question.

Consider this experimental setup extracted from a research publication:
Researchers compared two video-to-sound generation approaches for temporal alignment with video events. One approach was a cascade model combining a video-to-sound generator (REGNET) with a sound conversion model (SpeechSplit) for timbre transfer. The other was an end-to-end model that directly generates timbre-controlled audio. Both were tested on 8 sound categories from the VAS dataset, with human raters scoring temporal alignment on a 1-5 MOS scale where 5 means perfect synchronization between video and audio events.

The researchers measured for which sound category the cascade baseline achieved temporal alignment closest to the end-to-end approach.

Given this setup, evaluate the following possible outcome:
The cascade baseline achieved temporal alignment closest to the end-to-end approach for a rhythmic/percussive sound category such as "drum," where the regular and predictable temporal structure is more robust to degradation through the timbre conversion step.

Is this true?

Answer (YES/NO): NO